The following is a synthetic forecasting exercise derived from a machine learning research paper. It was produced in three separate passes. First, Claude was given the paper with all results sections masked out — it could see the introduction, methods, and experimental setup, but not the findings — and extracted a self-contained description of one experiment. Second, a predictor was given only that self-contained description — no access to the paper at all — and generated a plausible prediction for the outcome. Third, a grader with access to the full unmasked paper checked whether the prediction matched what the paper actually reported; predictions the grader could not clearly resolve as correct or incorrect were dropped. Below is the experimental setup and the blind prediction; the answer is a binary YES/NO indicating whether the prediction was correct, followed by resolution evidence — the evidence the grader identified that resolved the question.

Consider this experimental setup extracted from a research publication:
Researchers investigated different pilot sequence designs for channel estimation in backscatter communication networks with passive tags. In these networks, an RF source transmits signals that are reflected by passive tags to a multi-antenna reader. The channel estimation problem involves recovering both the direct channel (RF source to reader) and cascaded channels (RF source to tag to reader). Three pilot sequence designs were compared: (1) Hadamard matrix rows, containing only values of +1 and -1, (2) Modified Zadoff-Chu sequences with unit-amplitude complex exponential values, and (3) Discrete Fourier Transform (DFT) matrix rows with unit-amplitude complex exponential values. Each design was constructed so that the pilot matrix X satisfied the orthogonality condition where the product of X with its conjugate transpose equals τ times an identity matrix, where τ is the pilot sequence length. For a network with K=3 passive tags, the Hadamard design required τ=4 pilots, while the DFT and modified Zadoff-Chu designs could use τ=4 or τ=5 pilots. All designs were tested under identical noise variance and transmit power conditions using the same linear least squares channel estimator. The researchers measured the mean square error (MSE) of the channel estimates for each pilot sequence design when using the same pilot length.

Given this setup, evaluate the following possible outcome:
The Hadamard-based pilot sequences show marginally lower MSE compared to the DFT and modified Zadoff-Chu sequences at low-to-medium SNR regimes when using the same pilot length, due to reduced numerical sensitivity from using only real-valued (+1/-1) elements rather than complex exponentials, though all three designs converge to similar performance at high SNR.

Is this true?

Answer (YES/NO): NO